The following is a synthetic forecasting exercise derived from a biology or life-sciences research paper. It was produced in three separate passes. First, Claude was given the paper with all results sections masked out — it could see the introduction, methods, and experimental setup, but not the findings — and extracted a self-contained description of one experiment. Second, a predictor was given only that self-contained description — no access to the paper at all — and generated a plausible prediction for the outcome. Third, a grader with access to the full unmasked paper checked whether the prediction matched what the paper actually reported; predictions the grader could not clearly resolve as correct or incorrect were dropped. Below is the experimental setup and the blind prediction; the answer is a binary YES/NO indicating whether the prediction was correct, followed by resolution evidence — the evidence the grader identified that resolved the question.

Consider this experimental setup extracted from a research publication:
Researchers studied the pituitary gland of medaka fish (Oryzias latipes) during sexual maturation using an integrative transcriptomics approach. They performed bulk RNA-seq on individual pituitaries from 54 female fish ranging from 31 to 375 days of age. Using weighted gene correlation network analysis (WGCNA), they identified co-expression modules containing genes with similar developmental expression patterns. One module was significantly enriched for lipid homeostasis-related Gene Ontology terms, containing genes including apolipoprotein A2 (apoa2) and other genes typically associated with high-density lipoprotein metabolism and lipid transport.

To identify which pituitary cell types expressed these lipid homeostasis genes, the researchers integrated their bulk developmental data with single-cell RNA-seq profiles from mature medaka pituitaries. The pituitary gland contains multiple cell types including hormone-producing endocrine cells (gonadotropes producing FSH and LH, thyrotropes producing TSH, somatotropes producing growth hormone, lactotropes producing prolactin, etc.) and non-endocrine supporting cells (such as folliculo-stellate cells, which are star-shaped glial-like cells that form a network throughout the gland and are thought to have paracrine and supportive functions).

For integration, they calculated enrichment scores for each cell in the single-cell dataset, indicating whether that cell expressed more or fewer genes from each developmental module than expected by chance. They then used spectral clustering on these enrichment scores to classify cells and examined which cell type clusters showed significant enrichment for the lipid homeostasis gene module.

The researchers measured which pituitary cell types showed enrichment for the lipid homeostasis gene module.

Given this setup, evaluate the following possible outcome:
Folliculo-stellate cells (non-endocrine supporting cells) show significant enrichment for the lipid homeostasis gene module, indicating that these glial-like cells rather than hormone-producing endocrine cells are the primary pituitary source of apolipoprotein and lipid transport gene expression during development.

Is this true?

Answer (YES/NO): YES